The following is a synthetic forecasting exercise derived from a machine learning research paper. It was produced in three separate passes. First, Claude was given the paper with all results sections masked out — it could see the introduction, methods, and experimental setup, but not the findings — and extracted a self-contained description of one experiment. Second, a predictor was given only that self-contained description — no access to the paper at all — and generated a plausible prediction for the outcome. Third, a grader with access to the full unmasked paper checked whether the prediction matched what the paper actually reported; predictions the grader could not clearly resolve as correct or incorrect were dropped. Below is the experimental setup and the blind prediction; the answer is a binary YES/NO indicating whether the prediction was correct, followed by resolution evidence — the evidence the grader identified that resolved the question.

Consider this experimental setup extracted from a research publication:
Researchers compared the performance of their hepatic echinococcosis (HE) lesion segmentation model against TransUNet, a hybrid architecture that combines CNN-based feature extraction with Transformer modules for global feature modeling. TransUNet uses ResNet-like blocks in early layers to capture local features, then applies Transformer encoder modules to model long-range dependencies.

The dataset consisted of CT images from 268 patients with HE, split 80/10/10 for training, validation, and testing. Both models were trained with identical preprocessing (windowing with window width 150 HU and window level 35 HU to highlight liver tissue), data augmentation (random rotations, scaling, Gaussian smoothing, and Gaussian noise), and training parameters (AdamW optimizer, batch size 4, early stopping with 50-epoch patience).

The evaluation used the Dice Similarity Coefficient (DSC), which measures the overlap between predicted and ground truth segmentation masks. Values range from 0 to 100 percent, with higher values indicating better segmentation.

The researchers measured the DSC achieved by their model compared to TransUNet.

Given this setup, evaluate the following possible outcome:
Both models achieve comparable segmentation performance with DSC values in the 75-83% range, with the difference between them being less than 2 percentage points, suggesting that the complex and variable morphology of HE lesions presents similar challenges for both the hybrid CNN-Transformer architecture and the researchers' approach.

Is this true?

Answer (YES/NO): NO